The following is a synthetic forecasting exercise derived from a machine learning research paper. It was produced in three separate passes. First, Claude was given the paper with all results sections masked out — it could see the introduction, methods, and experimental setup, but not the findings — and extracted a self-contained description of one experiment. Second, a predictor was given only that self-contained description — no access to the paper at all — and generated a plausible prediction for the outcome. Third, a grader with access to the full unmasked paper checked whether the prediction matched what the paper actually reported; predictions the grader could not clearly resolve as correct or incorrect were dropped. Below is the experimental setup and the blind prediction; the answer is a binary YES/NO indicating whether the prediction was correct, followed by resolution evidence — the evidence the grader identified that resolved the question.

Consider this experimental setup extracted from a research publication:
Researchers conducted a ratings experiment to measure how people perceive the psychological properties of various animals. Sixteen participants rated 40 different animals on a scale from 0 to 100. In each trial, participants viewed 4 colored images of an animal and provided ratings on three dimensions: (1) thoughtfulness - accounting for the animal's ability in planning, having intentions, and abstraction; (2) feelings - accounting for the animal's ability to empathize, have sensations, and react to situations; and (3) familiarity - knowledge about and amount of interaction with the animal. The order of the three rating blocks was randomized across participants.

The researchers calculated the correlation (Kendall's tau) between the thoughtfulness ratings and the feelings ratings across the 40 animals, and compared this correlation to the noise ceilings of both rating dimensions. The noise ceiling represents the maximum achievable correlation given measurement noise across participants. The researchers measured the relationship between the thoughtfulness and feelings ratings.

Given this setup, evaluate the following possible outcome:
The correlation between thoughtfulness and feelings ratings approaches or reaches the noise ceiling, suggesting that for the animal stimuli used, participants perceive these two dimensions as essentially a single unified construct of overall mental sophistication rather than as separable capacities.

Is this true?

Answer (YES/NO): YES